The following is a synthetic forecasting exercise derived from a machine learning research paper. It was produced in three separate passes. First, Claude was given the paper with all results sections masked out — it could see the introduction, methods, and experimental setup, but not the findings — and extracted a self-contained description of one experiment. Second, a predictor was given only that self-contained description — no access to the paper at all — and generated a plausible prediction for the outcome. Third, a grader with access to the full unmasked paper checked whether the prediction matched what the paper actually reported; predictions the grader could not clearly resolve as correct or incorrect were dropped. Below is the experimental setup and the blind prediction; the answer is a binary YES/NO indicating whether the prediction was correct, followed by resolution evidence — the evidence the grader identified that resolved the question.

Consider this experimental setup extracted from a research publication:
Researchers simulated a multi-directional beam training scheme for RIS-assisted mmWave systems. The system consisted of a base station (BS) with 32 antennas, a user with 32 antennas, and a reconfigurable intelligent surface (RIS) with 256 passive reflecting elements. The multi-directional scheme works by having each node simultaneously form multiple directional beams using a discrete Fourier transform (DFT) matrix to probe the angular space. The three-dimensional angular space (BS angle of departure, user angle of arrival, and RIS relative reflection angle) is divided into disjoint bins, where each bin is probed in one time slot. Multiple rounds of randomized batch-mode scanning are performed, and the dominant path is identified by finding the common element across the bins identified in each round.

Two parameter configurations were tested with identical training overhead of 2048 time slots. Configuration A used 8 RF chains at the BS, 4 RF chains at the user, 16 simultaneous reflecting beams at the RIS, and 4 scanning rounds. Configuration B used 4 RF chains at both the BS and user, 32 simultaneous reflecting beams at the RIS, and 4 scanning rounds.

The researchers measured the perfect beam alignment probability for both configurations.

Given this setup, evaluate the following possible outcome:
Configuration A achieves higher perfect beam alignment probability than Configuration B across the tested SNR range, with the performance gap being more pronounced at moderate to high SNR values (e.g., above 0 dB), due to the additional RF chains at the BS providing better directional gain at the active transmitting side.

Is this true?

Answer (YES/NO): NO